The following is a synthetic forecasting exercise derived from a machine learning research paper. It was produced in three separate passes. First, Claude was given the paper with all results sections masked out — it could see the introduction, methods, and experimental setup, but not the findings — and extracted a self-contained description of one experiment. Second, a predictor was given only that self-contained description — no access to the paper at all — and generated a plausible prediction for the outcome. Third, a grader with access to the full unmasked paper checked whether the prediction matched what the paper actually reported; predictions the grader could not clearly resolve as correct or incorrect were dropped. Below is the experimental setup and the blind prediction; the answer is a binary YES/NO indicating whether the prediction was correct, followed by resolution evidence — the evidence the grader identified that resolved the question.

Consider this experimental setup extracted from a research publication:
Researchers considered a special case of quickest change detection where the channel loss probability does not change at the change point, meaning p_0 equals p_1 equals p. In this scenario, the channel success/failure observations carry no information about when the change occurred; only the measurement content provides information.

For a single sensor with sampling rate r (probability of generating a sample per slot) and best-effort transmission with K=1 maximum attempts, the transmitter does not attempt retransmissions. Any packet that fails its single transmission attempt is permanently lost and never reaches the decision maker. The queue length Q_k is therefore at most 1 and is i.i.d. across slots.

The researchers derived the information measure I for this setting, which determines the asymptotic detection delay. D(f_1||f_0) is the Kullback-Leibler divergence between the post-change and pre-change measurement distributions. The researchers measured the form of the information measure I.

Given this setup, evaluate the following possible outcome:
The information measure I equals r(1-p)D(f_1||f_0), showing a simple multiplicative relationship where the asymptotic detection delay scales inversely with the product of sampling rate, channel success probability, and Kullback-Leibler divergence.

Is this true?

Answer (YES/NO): NO